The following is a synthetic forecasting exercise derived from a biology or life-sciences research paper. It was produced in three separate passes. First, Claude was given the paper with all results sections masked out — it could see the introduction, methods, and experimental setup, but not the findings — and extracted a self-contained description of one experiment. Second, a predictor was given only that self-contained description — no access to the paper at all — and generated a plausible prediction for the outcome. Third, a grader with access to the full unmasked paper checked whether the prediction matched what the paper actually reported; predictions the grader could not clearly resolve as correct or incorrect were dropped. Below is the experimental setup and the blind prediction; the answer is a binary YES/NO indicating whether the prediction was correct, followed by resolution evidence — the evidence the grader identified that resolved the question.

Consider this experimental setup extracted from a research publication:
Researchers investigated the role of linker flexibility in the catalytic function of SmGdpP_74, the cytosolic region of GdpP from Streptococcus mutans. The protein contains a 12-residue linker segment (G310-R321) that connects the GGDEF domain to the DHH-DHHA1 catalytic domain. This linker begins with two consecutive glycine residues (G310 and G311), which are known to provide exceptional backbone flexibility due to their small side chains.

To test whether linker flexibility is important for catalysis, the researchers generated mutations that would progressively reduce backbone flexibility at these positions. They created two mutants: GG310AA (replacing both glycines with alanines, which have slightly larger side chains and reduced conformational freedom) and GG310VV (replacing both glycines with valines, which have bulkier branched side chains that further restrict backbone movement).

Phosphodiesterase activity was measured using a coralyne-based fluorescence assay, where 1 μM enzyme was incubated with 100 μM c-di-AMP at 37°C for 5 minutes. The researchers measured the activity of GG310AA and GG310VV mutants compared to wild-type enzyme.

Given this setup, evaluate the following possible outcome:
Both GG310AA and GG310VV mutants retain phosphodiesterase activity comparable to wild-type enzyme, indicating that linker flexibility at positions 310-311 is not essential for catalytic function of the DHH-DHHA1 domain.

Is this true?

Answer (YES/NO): NO